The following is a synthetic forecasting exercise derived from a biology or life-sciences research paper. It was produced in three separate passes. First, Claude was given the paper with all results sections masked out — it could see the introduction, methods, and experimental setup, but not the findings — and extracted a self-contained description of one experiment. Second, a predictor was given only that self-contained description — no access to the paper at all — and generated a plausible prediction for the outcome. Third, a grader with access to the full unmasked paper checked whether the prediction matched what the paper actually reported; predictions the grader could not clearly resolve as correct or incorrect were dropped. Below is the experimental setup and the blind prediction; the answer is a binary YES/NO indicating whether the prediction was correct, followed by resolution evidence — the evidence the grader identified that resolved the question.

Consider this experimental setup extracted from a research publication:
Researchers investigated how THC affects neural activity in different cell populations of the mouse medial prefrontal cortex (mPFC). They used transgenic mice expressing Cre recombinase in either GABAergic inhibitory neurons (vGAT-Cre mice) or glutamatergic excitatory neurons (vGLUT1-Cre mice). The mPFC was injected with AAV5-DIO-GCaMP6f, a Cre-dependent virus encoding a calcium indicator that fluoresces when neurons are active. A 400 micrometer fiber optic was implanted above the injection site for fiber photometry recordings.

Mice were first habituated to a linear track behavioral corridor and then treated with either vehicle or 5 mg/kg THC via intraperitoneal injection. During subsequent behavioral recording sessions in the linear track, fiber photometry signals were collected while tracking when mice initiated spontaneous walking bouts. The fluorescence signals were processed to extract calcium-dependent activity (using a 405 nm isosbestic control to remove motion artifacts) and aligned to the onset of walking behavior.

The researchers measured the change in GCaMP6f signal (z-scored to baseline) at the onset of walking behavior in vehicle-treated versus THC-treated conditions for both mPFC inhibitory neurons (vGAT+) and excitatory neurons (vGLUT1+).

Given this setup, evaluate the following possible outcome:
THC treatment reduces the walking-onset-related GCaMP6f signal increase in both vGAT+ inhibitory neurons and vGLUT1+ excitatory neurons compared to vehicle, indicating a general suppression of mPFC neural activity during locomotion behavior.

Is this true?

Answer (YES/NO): NO